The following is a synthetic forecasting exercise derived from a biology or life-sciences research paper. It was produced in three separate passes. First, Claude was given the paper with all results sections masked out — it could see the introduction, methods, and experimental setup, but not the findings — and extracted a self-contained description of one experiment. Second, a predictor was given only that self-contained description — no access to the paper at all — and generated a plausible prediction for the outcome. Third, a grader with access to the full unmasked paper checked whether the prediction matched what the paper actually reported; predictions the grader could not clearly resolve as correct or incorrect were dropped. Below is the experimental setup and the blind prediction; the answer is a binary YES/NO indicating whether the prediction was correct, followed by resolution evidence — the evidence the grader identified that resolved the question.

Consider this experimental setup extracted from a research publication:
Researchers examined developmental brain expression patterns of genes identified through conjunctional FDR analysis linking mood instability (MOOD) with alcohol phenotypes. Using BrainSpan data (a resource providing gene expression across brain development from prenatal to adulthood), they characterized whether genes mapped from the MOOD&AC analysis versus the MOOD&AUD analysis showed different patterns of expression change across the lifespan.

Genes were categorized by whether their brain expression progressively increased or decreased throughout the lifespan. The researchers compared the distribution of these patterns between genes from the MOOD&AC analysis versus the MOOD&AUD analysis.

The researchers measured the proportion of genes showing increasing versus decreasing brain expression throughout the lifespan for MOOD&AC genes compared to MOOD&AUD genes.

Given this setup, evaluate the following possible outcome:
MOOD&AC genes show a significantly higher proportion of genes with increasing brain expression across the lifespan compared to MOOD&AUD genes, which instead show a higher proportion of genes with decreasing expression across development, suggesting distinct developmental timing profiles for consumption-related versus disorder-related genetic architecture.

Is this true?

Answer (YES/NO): YES